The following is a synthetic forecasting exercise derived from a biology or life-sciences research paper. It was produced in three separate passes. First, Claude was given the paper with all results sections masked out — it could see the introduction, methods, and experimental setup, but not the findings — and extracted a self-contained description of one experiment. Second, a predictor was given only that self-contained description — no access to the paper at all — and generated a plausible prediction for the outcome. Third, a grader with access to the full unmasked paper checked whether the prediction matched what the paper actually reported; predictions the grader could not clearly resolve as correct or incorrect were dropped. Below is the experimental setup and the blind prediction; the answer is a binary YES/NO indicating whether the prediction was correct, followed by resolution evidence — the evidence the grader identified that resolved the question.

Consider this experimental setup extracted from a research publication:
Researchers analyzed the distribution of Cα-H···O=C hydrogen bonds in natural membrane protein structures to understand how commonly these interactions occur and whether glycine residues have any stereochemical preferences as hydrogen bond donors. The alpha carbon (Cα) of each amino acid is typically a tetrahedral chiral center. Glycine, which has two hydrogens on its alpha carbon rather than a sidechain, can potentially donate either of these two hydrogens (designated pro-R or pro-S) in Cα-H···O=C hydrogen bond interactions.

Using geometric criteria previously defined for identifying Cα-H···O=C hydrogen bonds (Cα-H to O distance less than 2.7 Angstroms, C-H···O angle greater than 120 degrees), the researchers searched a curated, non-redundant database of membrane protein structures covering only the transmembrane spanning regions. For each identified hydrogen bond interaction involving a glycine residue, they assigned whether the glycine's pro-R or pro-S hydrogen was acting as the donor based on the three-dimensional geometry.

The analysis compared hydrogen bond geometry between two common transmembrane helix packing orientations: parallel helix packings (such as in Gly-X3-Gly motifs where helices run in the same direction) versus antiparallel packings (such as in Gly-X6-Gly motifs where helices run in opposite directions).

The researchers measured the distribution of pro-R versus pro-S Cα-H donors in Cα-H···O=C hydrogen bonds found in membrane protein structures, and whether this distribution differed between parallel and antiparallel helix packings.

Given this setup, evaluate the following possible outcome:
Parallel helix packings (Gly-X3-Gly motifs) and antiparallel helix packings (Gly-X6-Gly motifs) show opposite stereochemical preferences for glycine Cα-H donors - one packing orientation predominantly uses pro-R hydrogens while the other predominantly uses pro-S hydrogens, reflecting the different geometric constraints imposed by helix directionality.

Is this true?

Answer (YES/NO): NO